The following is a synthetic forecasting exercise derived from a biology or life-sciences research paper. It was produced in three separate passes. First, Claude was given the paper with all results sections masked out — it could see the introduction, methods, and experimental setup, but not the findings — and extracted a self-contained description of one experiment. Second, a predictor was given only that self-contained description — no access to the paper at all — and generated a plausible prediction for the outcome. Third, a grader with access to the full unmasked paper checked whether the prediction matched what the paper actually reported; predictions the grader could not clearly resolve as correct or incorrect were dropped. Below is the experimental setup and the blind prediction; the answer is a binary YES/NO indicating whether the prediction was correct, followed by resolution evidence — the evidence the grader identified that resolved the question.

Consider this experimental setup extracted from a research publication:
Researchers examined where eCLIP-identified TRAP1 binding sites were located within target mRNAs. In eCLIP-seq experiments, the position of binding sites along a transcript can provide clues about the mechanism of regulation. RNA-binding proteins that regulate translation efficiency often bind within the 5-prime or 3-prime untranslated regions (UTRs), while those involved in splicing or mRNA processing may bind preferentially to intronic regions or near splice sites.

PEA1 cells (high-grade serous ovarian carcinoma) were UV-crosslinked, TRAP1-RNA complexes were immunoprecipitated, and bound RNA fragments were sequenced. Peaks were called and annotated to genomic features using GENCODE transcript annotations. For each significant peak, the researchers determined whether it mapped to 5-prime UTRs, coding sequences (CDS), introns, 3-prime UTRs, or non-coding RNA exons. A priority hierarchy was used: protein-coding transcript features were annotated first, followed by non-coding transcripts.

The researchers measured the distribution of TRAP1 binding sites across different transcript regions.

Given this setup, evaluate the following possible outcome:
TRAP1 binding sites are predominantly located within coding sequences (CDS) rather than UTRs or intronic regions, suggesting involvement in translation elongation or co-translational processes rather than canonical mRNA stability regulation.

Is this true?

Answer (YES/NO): YES